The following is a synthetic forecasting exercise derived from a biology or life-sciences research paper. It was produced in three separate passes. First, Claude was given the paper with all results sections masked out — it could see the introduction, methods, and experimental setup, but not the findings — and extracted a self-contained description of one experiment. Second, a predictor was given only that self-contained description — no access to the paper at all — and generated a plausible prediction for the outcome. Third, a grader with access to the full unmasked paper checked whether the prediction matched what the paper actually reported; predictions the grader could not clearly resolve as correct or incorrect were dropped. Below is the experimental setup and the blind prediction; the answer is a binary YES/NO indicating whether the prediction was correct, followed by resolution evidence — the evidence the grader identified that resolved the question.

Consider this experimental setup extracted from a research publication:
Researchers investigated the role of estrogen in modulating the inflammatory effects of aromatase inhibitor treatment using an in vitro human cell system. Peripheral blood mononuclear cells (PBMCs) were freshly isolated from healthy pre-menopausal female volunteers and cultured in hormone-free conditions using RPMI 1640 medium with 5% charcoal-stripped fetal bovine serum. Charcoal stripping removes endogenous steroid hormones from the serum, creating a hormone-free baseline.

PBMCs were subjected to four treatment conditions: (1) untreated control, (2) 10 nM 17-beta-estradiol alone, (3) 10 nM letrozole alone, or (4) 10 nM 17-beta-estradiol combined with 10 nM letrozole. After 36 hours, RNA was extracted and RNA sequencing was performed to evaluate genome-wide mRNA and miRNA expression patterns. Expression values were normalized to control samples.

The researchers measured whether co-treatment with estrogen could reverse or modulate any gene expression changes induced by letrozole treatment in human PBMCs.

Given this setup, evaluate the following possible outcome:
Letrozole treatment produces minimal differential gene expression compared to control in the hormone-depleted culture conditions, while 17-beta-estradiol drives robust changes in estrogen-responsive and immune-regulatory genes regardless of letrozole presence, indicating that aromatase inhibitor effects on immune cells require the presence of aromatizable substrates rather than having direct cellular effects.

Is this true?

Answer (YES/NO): NO